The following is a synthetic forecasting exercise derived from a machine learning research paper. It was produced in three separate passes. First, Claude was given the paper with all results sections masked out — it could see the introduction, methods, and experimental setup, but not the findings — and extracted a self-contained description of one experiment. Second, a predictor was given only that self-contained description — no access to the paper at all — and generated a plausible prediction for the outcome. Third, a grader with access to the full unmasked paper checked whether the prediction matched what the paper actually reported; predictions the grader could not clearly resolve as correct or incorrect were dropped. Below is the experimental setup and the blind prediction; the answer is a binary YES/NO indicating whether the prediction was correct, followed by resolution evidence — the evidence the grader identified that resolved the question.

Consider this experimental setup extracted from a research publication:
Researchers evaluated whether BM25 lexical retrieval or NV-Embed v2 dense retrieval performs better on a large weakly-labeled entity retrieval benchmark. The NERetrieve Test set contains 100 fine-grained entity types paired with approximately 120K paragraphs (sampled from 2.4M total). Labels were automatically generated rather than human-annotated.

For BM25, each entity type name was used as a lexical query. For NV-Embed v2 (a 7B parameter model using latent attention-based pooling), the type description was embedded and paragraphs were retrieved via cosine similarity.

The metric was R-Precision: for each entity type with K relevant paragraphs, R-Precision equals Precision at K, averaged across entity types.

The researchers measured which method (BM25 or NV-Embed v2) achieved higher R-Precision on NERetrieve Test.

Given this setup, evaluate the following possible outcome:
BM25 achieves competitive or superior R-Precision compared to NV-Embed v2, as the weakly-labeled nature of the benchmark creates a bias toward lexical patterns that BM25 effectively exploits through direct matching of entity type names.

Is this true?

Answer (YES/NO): YES